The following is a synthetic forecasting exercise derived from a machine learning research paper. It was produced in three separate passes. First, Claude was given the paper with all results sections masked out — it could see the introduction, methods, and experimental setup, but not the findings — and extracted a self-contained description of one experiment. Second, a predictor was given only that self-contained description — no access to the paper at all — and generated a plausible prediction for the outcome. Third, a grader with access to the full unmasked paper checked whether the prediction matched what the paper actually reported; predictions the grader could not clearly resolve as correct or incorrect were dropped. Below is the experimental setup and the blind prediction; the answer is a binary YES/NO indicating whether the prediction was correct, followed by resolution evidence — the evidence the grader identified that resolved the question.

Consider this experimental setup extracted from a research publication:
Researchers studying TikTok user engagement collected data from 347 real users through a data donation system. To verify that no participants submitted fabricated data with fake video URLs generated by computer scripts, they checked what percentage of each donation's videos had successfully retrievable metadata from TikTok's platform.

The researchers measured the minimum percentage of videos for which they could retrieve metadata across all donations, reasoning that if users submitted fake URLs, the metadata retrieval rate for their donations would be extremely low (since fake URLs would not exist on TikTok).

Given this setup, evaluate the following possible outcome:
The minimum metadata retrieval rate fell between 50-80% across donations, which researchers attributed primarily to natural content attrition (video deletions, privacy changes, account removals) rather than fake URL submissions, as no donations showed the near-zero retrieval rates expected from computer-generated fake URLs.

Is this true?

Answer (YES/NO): YES